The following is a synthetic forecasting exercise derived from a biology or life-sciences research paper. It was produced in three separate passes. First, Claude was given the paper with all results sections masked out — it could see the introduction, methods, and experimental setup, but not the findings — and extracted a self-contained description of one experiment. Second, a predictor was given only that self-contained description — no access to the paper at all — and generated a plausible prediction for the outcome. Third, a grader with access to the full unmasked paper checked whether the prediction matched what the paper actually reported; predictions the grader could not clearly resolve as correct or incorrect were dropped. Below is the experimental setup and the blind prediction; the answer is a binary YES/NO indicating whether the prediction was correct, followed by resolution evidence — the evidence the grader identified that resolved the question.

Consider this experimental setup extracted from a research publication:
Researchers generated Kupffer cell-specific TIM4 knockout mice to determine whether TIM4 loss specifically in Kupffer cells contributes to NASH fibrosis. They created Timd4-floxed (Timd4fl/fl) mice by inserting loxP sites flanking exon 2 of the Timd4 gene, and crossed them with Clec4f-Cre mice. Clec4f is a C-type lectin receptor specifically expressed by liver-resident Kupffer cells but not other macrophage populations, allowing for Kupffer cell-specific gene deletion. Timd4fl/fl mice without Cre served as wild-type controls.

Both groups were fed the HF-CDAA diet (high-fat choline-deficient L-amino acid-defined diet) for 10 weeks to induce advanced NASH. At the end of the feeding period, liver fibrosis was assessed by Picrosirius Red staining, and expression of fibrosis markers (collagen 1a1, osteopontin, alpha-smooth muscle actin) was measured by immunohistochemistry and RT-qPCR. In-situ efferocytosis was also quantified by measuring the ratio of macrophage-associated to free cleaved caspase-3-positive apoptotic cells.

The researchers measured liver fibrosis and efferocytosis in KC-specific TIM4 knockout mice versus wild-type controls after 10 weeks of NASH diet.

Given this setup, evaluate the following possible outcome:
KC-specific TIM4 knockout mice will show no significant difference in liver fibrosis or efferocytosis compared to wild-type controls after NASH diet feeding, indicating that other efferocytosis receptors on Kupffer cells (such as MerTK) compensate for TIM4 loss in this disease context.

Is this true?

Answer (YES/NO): NO